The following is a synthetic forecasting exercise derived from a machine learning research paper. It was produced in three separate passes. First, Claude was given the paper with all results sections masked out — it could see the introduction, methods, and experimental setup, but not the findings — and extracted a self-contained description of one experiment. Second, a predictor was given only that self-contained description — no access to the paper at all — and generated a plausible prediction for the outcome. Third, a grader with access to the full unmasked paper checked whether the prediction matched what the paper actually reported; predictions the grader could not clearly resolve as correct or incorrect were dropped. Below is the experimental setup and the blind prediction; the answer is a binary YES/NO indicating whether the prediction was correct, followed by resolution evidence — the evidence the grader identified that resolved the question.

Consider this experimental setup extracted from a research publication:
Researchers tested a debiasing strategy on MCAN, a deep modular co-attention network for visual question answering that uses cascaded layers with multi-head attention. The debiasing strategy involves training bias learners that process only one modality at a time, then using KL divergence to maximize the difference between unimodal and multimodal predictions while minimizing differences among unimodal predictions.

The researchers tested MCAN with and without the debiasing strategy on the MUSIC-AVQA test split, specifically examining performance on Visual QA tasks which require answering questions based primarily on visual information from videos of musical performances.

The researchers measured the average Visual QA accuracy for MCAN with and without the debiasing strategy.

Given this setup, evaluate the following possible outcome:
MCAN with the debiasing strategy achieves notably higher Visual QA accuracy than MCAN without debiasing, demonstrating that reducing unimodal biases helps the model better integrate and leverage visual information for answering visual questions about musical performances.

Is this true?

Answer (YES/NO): NO